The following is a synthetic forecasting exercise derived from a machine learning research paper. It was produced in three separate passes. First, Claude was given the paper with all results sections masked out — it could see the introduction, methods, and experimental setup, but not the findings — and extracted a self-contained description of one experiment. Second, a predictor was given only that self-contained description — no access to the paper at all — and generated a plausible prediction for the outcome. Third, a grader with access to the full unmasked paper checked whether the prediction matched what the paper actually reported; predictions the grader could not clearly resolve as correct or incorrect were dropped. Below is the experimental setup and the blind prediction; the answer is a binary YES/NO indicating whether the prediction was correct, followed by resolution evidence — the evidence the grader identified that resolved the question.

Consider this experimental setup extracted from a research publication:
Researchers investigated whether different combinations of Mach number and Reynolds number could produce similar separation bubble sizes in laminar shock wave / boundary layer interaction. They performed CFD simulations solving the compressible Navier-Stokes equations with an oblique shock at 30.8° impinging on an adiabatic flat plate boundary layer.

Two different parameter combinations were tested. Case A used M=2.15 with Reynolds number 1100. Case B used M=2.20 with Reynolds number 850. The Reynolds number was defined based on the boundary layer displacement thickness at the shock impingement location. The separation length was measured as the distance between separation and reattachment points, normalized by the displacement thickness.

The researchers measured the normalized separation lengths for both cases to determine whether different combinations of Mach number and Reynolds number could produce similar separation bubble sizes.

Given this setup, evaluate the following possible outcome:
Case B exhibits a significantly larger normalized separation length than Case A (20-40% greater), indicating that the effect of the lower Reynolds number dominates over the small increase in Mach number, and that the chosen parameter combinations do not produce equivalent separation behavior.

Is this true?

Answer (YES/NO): NO